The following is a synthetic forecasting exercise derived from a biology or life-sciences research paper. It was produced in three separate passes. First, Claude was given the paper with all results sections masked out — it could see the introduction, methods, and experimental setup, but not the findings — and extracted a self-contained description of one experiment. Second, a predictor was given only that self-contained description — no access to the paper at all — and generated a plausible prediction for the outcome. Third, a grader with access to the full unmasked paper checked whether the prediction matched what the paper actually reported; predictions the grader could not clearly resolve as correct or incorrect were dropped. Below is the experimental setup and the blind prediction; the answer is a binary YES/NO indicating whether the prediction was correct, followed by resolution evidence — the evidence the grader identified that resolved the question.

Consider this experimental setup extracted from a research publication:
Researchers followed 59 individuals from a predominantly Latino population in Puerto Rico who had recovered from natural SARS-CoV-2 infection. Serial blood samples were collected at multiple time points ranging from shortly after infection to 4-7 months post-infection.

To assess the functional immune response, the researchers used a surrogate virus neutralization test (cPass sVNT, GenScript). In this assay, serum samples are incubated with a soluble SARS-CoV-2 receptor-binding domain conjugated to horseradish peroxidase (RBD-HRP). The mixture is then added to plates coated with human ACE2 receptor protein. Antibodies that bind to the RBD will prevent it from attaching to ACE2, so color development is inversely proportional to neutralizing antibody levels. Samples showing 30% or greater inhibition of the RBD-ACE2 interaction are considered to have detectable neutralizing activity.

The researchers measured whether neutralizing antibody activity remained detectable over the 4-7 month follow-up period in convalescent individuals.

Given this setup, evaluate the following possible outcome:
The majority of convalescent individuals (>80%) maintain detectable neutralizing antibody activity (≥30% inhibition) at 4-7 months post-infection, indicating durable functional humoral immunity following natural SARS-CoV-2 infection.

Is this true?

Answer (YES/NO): YES